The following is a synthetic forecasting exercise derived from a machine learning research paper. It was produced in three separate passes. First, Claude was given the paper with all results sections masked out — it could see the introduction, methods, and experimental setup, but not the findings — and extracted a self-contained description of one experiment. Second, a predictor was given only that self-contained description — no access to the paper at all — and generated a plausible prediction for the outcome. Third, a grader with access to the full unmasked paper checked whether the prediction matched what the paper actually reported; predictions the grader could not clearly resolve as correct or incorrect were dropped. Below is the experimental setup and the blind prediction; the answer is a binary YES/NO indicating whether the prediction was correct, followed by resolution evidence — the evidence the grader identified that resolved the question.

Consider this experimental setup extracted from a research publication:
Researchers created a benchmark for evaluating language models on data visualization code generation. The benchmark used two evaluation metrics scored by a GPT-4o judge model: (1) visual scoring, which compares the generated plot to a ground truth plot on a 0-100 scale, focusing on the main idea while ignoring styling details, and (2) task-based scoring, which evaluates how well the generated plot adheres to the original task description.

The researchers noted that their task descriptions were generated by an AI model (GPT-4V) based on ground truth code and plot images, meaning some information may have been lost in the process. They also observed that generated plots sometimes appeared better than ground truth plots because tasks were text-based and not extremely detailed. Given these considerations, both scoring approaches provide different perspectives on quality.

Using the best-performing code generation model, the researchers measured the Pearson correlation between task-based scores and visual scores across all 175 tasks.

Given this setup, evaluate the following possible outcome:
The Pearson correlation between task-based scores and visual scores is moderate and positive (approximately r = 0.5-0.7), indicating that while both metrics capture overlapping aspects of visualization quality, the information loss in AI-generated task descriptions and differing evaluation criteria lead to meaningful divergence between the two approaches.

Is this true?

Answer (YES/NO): YES